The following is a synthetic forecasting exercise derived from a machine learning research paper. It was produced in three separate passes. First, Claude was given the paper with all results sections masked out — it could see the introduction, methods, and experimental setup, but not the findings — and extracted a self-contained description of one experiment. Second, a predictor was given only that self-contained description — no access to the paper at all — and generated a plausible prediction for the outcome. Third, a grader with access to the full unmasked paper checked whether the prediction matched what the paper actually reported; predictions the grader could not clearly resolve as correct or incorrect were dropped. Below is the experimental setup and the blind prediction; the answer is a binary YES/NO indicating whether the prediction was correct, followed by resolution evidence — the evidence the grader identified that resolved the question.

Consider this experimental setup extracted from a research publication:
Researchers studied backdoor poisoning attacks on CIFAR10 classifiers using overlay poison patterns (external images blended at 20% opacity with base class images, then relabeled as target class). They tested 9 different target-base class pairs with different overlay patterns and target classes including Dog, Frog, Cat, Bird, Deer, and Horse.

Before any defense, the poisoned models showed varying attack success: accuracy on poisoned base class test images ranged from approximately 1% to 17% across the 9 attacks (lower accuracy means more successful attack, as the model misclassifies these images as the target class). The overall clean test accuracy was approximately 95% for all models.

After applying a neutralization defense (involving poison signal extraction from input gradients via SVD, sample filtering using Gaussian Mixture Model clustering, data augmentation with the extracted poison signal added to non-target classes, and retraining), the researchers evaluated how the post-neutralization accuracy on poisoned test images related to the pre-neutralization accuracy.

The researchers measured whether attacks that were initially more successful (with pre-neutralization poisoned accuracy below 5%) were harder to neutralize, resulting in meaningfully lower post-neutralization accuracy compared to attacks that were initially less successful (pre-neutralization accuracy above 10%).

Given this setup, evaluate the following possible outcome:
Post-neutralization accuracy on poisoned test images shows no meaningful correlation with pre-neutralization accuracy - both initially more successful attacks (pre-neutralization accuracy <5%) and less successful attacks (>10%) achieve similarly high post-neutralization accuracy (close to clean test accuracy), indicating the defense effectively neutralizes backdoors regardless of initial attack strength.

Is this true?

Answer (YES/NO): YES